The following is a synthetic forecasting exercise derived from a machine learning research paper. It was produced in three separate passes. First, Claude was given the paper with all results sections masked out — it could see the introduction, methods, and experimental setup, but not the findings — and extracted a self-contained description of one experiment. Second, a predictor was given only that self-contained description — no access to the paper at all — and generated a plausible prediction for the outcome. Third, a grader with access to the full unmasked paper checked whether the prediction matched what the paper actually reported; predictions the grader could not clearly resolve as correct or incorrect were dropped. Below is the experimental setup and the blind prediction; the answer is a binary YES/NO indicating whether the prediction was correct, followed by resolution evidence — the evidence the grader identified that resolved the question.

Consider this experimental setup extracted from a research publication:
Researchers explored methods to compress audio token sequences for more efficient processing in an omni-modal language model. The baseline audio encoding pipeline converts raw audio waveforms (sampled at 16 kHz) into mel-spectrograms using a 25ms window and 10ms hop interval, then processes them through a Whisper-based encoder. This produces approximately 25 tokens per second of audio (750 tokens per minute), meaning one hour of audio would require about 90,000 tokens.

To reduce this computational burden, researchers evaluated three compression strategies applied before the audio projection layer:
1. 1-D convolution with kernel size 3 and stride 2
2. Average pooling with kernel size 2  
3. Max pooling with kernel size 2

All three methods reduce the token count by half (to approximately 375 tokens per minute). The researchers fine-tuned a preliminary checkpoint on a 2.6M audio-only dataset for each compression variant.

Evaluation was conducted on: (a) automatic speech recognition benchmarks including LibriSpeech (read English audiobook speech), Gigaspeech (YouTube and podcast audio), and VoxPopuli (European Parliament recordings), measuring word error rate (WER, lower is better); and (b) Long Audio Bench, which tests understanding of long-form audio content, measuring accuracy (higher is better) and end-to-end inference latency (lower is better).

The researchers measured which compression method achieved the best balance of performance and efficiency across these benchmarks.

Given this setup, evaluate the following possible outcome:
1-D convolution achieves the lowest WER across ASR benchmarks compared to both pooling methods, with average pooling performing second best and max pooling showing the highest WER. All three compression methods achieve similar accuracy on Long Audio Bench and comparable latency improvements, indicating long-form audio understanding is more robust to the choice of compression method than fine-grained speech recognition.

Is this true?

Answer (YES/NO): NO